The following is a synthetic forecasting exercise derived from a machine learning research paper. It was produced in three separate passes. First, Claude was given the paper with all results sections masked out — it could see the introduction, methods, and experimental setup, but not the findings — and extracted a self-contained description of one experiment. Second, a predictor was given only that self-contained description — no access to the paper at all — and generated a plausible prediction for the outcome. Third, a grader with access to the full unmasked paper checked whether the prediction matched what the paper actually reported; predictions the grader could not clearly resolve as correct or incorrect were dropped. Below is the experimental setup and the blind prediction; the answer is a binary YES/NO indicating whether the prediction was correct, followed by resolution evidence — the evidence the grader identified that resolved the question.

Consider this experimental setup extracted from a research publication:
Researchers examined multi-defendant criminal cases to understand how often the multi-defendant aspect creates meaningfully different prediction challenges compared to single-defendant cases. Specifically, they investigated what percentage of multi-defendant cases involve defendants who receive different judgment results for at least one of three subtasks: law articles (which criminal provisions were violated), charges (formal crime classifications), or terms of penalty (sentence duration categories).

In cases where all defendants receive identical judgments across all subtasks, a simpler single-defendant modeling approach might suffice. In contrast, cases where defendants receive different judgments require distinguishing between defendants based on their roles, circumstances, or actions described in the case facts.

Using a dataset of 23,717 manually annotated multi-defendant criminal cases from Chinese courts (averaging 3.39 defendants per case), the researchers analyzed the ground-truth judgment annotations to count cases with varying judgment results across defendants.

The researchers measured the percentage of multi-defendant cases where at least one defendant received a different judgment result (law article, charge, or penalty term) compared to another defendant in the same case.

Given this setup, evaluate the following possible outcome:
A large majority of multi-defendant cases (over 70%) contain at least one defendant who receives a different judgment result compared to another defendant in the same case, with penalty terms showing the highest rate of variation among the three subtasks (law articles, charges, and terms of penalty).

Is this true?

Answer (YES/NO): YES